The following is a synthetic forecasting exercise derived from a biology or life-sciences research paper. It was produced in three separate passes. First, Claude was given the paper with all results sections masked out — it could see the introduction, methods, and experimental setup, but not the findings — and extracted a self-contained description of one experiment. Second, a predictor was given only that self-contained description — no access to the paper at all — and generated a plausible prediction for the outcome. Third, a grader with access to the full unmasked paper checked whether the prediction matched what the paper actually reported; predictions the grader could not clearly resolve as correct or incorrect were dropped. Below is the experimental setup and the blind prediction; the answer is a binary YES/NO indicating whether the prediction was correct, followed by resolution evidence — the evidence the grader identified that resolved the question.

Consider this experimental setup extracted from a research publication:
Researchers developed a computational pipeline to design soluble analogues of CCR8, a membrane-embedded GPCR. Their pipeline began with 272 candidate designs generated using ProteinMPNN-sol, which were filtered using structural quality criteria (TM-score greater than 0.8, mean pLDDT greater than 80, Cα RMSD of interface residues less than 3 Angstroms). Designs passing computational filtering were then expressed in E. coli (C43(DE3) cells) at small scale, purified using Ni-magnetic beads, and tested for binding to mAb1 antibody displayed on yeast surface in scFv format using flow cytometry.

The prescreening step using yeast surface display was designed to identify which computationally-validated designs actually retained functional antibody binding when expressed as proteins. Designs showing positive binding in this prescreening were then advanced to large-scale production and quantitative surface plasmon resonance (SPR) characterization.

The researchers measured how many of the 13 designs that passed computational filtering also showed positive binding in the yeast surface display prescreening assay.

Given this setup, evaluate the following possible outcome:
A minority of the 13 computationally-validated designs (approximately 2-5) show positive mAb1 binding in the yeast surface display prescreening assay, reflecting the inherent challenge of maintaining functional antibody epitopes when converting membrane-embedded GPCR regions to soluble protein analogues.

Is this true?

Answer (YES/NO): NO